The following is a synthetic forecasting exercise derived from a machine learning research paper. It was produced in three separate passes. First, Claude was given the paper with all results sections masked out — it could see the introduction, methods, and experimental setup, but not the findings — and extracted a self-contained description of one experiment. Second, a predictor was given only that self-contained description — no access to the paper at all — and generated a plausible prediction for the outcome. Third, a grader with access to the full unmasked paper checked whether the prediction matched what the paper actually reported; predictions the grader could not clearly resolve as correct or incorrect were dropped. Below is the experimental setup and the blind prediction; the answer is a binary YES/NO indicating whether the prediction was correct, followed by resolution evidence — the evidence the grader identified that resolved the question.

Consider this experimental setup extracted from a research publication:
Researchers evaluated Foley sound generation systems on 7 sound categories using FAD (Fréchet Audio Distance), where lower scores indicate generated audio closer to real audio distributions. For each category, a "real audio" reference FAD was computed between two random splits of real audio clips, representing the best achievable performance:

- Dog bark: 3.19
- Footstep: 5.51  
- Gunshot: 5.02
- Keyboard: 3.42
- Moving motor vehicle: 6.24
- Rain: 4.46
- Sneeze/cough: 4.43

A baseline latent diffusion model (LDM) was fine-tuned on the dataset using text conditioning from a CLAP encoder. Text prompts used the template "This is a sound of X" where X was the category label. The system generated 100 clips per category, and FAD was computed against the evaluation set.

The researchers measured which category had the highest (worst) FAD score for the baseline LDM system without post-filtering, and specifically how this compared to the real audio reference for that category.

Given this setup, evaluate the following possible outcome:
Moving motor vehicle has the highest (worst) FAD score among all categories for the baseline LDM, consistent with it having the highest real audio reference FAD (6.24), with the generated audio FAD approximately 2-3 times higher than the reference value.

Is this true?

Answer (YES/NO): NO